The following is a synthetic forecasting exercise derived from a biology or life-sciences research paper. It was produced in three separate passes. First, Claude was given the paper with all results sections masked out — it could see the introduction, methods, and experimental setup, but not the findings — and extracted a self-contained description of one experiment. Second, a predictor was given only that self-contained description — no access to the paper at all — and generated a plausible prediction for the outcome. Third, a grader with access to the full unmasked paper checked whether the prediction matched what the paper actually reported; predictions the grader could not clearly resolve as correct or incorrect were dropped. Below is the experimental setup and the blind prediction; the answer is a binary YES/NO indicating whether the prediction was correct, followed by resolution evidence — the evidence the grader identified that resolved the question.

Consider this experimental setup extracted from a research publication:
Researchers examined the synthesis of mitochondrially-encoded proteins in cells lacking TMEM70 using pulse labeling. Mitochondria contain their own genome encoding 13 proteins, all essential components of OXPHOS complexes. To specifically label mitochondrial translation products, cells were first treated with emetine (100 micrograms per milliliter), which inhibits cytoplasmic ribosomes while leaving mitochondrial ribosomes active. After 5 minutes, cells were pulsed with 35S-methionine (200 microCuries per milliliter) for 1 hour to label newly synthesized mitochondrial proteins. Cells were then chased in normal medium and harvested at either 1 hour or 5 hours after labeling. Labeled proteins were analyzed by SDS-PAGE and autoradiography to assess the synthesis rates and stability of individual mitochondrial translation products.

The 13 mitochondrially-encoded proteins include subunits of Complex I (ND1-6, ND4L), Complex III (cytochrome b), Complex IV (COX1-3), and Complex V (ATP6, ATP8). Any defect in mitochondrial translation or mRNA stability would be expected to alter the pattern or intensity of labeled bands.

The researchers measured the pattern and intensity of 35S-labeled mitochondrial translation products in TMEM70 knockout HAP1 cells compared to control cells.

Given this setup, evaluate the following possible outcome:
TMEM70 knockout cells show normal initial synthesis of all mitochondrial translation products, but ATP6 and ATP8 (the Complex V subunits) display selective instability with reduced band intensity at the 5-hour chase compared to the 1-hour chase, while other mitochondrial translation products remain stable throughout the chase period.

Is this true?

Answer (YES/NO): NO